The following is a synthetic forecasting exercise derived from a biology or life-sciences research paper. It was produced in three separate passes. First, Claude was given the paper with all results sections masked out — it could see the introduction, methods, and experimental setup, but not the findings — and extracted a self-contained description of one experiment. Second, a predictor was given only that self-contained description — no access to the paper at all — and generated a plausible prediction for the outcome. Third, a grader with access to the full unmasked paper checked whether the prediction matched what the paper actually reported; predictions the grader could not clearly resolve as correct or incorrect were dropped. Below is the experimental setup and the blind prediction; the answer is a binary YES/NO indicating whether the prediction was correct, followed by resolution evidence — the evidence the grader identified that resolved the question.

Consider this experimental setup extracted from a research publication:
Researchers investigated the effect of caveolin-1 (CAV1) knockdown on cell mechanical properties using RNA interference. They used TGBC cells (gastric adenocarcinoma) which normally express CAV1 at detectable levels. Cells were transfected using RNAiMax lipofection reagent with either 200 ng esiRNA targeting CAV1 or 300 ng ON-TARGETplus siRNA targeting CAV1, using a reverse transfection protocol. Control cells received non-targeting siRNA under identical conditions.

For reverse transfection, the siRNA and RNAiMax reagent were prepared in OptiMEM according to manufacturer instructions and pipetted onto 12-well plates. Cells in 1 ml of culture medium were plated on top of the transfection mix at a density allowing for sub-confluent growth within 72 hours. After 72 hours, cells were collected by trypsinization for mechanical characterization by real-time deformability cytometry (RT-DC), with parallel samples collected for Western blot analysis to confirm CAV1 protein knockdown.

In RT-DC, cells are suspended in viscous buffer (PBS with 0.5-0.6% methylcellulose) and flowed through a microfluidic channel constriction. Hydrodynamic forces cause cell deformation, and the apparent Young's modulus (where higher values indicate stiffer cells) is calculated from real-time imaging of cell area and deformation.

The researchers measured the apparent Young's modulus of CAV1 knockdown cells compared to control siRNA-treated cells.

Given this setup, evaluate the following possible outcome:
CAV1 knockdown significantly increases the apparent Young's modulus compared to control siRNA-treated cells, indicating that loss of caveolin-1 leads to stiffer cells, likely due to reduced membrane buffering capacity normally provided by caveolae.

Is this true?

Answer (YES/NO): NO